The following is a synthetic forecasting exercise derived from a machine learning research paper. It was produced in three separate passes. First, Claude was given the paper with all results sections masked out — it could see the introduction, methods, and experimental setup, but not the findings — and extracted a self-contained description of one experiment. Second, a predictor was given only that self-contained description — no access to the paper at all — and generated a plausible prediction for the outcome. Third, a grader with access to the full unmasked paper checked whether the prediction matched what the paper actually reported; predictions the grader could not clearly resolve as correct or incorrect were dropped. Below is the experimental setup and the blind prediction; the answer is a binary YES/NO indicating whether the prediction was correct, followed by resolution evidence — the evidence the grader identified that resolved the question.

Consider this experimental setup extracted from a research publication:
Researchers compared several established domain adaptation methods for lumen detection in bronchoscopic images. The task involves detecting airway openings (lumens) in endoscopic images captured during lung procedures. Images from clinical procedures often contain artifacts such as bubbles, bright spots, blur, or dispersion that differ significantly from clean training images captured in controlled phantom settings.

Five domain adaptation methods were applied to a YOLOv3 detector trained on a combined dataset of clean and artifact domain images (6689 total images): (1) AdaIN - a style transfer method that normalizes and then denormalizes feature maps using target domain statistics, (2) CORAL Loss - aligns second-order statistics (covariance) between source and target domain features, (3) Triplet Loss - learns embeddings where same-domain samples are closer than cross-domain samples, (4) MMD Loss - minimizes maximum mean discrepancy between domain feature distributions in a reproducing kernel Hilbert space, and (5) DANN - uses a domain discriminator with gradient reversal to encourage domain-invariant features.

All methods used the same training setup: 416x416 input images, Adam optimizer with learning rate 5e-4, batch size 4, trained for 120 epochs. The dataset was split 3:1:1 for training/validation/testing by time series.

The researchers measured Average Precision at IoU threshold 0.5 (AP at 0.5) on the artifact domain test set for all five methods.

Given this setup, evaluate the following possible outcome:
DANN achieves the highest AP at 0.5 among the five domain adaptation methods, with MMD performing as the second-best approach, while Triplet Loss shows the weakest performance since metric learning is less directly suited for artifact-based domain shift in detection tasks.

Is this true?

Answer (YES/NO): NO